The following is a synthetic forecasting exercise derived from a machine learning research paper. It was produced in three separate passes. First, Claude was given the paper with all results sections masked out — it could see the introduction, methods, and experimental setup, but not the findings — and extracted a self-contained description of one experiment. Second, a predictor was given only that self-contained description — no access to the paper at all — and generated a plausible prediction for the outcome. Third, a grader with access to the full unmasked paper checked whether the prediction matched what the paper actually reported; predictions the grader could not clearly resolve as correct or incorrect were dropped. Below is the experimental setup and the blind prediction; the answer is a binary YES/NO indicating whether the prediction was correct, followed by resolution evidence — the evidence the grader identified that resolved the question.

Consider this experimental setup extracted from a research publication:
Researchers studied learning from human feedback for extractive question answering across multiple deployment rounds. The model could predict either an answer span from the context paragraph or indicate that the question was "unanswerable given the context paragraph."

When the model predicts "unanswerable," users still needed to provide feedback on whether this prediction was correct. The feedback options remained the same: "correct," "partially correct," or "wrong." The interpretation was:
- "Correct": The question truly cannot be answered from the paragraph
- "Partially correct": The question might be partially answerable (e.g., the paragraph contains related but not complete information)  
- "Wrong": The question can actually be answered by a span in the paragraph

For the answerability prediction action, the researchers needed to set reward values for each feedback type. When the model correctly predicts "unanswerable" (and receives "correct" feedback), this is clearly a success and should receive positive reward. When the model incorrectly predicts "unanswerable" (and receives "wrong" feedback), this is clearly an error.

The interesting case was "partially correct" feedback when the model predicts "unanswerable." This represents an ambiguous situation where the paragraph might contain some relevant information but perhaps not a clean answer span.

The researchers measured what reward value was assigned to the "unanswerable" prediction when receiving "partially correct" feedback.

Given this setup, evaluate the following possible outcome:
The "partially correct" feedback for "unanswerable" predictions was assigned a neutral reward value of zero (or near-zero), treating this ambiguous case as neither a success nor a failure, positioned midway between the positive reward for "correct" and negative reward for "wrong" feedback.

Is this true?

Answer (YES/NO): YES